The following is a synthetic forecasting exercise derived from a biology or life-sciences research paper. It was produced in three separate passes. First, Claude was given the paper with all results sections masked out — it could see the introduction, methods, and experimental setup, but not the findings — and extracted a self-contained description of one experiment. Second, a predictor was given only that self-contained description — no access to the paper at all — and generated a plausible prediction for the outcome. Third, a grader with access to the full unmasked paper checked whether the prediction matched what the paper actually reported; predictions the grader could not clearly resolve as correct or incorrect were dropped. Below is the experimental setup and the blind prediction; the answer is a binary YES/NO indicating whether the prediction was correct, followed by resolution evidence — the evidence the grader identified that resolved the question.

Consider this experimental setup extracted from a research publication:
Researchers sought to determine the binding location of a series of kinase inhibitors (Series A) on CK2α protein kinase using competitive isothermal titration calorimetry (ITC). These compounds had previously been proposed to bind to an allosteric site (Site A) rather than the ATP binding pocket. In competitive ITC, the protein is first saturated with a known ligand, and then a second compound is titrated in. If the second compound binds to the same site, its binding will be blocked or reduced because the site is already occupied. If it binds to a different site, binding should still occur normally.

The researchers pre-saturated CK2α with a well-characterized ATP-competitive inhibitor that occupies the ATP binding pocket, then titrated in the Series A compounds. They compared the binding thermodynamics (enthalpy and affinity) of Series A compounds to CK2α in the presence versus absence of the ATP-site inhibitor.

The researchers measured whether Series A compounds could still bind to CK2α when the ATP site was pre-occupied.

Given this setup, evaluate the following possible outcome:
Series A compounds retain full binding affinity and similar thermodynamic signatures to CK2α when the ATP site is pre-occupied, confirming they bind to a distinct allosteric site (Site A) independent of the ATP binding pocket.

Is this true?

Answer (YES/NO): NO